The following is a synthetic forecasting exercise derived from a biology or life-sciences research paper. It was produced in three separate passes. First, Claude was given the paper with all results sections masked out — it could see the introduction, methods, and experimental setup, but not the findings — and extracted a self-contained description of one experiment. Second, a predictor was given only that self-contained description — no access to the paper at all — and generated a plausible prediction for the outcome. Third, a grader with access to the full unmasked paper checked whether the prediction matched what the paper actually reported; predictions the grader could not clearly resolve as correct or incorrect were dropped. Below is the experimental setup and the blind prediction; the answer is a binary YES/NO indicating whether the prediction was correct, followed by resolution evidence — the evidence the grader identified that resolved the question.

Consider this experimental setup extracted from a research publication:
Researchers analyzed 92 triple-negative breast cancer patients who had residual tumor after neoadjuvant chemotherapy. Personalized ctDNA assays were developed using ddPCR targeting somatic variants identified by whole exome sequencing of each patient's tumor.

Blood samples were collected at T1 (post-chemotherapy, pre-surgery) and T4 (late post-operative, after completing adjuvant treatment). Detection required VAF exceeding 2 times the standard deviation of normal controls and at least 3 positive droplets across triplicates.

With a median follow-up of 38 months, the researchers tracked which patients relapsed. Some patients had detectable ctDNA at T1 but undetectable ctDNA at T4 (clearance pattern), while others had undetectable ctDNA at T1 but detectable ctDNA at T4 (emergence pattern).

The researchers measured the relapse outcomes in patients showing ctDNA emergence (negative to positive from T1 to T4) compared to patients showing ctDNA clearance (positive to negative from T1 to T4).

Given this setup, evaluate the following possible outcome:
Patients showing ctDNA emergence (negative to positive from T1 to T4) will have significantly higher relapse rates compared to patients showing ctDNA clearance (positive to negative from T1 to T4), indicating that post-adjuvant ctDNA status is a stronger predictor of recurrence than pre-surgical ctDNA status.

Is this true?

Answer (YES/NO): NO